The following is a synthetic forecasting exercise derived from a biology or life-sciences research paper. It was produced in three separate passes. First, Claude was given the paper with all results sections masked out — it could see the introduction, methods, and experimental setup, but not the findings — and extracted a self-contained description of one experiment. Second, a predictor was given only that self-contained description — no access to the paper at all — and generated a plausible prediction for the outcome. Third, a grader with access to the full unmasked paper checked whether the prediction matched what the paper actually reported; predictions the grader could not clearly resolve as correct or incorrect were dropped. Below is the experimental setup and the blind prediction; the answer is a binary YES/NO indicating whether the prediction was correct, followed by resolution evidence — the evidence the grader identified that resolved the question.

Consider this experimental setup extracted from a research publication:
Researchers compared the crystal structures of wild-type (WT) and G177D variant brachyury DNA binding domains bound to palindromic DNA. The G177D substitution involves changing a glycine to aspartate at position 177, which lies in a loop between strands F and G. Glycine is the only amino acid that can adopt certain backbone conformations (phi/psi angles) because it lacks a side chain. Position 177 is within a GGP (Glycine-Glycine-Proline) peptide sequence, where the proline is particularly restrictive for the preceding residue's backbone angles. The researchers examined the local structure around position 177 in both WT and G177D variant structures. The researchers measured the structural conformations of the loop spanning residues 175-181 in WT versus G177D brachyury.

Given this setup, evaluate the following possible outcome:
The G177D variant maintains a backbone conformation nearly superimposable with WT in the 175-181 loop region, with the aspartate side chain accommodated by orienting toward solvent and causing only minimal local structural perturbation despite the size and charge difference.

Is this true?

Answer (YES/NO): NO